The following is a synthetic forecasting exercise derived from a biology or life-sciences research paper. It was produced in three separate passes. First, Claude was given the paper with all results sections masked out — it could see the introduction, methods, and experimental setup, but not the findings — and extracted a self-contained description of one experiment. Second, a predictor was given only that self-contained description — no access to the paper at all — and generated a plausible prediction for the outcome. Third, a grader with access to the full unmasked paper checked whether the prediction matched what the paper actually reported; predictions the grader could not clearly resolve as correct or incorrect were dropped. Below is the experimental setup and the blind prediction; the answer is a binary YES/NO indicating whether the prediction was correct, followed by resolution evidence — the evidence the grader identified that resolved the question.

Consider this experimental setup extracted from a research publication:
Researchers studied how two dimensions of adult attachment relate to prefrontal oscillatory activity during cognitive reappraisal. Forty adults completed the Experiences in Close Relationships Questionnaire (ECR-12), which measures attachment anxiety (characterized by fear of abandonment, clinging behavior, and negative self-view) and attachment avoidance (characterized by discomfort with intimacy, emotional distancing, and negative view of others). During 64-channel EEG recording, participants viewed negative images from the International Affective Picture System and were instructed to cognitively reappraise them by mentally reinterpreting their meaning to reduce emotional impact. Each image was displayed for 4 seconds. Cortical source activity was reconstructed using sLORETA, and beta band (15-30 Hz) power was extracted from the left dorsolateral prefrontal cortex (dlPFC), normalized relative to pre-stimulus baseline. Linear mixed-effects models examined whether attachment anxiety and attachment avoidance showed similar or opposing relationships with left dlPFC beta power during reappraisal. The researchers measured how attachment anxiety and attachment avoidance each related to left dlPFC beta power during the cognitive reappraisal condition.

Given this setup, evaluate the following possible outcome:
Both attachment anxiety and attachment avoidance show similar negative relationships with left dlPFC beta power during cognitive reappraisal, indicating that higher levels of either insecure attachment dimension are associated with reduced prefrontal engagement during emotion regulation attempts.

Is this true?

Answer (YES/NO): NO